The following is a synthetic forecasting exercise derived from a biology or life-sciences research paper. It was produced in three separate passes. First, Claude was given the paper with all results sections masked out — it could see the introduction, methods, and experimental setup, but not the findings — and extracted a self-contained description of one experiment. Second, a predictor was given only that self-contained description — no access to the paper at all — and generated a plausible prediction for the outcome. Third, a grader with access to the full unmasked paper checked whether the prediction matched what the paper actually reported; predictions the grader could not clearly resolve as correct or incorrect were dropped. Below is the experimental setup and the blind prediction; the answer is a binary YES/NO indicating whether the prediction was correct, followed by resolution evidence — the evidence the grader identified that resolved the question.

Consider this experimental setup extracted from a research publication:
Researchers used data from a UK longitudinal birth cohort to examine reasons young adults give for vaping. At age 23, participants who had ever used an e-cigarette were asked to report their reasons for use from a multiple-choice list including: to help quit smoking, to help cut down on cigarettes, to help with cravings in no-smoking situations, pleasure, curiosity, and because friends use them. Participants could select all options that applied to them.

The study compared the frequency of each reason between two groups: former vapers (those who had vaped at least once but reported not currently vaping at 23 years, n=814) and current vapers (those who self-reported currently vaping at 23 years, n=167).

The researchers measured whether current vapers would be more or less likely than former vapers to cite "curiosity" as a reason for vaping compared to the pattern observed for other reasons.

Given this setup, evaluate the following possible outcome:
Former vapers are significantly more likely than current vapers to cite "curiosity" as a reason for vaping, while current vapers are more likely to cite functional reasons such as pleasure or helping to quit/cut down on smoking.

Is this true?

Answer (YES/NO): YES